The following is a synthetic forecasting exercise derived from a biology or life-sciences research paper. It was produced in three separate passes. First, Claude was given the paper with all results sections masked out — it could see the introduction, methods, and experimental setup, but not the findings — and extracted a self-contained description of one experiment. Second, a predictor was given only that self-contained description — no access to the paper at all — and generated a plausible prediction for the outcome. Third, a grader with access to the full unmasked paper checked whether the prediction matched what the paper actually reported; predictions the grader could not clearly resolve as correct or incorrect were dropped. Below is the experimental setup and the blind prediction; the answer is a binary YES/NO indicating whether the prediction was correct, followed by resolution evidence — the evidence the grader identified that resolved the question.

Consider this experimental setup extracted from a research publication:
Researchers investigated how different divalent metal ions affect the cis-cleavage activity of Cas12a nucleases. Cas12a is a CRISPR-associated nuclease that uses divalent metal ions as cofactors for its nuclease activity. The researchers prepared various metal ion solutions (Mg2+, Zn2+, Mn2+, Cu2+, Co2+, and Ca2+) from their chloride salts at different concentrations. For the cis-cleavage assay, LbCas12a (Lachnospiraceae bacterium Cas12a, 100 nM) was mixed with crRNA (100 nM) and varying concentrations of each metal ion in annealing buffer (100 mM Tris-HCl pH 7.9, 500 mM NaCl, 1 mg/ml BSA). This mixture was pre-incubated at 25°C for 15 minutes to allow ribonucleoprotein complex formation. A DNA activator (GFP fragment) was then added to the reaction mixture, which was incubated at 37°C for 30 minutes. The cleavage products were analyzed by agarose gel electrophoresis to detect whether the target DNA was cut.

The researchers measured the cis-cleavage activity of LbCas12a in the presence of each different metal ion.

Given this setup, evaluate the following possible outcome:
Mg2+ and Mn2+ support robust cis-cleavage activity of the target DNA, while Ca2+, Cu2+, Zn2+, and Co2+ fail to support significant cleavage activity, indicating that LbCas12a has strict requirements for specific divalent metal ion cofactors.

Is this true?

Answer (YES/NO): NO